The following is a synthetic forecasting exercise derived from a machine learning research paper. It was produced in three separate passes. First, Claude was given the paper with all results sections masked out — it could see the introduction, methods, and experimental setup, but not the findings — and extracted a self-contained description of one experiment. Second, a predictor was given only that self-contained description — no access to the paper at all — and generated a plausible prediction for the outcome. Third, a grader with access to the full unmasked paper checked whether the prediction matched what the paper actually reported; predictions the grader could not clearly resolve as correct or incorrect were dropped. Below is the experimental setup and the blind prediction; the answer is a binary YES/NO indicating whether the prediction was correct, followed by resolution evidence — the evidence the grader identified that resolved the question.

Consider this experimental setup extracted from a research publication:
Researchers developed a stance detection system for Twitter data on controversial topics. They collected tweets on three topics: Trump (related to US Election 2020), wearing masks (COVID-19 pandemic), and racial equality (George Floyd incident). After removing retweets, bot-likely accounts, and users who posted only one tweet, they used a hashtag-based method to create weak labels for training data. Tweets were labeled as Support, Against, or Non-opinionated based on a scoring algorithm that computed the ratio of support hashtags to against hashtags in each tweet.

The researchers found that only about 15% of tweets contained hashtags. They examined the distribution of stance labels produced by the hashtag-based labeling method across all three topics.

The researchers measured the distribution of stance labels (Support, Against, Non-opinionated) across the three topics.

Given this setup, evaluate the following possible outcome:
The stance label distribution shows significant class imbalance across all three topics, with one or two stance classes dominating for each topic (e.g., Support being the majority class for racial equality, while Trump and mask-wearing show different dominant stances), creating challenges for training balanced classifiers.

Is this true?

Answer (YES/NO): NO